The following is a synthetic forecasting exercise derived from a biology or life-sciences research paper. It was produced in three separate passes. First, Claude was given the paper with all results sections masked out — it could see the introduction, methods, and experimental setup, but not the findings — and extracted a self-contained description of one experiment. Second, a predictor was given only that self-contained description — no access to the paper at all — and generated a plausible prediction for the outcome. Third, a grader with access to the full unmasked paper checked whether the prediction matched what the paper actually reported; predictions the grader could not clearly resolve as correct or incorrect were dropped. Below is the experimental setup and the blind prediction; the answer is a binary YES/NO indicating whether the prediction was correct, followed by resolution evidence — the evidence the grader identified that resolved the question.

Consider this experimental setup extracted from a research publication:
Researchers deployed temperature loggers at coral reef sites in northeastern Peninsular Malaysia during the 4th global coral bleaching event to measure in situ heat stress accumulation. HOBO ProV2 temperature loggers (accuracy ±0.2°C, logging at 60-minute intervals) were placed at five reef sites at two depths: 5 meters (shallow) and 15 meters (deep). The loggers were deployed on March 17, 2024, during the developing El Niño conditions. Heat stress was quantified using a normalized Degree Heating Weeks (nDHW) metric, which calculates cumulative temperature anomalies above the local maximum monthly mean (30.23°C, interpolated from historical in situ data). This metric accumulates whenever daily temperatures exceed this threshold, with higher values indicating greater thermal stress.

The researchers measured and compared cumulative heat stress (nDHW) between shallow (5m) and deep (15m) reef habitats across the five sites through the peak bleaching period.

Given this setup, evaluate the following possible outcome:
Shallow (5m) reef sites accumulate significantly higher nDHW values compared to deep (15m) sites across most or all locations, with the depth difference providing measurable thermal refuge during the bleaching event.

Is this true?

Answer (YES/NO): YES